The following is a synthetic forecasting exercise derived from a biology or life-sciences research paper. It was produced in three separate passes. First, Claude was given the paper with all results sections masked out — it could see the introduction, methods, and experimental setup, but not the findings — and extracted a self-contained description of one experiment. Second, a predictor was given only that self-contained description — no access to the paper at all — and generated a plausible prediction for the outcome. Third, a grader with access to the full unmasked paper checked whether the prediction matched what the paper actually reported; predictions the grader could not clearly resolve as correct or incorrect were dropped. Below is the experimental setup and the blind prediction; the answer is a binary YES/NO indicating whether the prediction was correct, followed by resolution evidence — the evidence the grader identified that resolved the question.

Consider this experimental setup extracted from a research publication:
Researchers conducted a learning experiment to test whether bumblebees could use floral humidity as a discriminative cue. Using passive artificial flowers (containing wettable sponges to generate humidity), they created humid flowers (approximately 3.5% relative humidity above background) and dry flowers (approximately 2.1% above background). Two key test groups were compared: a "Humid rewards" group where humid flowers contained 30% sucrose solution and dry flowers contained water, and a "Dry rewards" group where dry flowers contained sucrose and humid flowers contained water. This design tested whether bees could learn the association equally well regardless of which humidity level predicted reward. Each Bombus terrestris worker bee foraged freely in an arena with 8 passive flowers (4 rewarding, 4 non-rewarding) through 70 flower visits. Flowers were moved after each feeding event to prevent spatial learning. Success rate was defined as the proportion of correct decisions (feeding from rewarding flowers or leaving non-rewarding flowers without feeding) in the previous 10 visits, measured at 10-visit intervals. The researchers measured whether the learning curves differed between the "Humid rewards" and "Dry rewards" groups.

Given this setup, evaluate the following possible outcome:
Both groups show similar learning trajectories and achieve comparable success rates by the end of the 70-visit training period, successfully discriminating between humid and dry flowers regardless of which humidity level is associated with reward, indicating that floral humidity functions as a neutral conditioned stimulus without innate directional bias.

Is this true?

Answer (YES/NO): NO